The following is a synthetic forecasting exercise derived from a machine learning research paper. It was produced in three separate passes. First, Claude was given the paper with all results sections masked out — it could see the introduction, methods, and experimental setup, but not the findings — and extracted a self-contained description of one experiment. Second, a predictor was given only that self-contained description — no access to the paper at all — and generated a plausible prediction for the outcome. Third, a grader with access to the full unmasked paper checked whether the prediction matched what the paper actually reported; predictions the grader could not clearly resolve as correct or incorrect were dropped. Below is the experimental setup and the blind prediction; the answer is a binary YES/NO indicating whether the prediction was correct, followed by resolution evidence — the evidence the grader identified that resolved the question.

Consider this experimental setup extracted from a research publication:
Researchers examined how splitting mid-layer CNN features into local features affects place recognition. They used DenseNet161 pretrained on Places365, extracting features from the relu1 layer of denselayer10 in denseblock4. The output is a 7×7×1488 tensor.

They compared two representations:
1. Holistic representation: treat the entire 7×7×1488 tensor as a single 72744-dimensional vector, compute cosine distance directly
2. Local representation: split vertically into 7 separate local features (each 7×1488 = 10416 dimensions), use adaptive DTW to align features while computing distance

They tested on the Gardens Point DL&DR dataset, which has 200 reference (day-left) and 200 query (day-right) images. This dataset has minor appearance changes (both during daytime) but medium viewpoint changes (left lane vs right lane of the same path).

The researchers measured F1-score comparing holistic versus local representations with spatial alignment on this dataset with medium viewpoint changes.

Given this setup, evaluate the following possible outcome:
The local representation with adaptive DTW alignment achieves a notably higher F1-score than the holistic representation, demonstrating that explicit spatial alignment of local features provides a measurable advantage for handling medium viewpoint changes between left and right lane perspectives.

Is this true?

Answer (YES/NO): YES